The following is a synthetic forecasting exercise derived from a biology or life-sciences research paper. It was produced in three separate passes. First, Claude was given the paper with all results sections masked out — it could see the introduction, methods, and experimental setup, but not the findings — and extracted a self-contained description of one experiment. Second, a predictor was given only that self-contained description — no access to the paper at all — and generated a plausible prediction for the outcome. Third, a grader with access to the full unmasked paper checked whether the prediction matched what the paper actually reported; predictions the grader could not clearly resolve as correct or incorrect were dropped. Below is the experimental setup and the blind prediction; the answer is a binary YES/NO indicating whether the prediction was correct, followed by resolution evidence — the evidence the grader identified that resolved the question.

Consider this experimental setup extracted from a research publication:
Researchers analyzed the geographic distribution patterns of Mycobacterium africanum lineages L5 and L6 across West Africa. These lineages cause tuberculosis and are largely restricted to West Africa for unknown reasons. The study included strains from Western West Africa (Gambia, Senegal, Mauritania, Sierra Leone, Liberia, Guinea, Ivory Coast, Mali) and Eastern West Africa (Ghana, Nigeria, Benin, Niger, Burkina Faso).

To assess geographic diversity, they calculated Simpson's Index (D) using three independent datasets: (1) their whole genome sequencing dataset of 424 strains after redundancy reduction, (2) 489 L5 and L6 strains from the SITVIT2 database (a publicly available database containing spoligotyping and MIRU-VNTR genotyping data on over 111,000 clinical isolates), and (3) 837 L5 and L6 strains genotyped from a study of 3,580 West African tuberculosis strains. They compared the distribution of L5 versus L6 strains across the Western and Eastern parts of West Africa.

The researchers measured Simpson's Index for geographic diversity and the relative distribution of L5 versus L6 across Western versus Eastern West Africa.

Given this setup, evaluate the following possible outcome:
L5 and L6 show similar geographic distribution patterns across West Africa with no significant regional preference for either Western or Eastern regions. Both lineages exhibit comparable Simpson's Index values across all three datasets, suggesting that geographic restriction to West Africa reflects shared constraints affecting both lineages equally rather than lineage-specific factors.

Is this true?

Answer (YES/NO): NO